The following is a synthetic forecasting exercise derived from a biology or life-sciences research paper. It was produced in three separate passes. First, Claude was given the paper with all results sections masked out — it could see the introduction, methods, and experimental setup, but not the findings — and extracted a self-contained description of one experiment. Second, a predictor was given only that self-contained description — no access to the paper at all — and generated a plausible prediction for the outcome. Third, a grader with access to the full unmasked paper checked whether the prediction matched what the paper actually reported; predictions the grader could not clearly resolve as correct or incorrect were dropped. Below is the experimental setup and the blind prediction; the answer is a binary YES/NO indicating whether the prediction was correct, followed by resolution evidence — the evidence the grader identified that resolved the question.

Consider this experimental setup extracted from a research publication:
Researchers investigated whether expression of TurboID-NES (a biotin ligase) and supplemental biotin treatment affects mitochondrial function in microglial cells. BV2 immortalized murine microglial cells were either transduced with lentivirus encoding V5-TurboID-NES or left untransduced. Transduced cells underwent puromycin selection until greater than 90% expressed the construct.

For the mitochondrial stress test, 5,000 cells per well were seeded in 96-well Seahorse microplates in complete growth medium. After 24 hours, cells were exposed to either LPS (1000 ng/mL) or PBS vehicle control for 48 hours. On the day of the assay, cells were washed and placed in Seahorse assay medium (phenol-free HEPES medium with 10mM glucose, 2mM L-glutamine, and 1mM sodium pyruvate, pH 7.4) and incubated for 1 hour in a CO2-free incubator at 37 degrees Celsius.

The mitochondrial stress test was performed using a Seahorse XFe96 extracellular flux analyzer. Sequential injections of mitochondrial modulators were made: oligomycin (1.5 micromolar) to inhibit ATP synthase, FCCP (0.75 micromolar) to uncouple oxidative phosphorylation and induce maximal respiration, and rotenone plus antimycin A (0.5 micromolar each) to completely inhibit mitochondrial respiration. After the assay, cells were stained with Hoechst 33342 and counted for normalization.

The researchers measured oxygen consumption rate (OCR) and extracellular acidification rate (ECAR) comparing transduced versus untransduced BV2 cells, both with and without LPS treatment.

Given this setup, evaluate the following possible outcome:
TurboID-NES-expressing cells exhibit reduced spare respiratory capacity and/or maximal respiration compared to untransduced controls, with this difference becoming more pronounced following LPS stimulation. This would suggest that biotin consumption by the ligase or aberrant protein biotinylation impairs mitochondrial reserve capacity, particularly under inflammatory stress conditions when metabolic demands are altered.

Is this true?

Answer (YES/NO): NO